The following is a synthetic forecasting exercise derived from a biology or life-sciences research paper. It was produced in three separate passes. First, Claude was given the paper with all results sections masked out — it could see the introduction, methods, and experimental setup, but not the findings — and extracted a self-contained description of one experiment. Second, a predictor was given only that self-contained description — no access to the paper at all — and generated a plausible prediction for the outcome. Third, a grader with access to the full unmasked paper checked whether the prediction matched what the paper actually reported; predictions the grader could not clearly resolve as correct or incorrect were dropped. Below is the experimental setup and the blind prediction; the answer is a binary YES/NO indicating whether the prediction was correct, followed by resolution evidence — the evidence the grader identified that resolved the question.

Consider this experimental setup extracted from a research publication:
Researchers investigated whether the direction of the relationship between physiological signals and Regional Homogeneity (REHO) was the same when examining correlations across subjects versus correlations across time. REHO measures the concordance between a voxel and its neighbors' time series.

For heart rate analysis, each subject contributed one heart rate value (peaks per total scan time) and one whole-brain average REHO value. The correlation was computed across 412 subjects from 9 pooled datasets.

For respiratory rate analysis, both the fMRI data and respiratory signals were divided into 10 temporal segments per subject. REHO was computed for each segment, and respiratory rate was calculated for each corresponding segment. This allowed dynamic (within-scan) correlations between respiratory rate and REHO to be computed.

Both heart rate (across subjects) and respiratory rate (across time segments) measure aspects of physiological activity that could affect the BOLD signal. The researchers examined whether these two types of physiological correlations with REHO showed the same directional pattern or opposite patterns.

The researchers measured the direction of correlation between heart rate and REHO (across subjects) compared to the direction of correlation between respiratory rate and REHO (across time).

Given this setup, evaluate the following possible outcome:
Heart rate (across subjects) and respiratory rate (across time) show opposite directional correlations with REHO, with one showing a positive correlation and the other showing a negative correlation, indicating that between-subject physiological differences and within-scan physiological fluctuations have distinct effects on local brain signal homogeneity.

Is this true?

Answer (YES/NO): NO